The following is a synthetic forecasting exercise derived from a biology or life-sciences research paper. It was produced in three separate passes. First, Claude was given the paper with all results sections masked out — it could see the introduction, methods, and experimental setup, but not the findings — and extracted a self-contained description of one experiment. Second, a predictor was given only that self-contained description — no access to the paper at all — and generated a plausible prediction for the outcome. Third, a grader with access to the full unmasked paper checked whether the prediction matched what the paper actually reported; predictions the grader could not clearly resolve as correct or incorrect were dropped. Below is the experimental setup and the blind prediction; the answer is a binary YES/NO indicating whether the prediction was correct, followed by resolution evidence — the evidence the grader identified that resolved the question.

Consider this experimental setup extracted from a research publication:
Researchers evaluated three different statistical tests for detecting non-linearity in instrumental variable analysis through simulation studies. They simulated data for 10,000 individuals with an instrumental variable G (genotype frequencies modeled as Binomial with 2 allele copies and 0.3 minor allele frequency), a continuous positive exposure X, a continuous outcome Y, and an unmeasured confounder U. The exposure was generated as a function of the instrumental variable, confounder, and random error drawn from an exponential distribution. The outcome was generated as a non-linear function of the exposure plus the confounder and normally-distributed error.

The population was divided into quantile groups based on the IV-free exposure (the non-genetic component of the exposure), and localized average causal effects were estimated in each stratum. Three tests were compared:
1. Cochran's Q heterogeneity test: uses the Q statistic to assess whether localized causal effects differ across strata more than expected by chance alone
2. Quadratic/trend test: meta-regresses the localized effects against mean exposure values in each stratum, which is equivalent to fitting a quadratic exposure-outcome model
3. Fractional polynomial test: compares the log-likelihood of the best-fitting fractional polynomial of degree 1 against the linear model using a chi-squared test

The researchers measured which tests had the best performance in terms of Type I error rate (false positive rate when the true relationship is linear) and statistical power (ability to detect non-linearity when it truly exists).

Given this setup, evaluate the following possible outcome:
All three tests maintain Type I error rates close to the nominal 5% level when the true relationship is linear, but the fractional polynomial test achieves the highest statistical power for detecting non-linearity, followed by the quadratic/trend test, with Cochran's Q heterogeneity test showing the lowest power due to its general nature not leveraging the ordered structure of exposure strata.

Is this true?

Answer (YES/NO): NO